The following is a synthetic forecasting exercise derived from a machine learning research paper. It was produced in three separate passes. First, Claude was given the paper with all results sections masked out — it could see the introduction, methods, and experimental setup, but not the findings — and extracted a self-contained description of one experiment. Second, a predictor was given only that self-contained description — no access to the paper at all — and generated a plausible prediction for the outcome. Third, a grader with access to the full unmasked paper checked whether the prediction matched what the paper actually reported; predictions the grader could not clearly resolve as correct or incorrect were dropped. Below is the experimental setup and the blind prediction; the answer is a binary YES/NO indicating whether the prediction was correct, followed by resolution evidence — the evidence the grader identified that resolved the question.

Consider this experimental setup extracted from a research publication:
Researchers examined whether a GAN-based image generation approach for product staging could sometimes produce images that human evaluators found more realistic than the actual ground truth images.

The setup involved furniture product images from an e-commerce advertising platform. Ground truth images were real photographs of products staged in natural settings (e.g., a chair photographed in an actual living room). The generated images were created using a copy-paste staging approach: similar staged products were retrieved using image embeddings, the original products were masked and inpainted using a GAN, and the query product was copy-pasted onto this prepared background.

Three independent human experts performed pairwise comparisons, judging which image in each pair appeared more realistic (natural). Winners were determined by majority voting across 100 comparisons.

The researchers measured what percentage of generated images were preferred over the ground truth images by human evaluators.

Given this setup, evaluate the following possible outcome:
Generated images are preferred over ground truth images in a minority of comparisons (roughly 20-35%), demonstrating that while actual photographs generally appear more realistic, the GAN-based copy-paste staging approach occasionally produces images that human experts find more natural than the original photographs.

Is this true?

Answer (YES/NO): NO